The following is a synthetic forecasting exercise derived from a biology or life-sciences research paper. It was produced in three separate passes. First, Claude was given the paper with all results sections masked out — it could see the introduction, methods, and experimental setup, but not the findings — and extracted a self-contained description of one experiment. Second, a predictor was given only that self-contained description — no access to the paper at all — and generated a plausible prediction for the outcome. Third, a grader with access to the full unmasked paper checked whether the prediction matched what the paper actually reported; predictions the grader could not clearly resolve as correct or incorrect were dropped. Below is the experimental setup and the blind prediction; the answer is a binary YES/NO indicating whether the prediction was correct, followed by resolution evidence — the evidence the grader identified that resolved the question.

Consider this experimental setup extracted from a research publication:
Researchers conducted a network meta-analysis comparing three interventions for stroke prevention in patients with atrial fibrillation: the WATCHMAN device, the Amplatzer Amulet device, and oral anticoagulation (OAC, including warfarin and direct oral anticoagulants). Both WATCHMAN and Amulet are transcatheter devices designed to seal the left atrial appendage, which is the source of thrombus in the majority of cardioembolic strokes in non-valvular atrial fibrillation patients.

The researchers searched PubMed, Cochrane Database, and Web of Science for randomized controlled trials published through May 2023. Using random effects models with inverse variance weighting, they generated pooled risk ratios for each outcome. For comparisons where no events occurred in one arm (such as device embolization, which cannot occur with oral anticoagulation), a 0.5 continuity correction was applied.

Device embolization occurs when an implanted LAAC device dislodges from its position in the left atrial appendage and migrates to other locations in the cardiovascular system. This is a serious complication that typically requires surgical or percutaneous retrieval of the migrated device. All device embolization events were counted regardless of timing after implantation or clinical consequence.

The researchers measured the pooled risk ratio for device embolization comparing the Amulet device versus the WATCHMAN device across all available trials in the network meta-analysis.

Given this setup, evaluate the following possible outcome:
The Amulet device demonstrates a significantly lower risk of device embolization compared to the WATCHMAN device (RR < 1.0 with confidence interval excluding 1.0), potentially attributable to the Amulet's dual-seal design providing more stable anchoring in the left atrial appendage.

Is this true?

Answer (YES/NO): NO